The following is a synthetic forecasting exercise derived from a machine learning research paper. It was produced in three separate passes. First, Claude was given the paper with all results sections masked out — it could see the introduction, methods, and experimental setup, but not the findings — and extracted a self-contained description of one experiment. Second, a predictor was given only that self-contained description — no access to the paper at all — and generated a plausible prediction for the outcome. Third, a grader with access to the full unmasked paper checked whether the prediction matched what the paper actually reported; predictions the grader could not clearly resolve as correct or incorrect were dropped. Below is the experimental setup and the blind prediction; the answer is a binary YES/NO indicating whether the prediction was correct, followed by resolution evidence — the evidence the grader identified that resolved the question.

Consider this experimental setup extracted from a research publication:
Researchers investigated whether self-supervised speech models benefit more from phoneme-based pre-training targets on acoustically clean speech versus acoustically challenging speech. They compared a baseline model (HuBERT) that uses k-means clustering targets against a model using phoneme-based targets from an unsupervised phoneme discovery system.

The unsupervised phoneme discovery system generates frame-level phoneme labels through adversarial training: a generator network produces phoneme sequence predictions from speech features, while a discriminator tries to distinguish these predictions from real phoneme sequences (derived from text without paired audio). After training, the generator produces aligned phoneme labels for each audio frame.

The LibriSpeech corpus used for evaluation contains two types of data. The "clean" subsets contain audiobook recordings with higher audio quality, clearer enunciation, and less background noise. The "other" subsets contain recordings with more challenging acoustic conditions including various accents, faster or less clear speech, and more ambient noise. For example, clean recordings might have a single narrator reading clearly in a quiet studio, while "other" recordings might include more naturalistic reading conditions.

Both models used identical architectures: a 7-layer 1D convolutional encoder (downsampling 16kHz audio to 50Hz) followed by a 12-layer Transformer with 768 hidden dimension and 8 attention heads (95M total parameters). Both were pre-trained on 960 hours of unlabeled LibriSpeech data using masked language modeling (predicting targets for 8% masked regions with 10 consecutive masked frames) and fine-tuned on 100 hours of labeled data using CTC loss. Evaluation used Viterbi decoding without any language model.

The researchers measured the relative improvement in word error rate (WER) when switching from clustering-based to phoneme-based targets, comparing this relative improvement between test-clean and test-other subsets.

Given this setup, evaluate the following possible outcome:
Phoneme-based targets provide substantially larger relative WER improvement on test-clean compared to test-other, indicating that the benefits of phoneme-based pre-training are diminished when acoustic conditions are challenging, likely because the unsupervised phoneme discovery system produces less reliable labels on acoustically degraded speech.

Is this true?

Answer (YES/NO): NO